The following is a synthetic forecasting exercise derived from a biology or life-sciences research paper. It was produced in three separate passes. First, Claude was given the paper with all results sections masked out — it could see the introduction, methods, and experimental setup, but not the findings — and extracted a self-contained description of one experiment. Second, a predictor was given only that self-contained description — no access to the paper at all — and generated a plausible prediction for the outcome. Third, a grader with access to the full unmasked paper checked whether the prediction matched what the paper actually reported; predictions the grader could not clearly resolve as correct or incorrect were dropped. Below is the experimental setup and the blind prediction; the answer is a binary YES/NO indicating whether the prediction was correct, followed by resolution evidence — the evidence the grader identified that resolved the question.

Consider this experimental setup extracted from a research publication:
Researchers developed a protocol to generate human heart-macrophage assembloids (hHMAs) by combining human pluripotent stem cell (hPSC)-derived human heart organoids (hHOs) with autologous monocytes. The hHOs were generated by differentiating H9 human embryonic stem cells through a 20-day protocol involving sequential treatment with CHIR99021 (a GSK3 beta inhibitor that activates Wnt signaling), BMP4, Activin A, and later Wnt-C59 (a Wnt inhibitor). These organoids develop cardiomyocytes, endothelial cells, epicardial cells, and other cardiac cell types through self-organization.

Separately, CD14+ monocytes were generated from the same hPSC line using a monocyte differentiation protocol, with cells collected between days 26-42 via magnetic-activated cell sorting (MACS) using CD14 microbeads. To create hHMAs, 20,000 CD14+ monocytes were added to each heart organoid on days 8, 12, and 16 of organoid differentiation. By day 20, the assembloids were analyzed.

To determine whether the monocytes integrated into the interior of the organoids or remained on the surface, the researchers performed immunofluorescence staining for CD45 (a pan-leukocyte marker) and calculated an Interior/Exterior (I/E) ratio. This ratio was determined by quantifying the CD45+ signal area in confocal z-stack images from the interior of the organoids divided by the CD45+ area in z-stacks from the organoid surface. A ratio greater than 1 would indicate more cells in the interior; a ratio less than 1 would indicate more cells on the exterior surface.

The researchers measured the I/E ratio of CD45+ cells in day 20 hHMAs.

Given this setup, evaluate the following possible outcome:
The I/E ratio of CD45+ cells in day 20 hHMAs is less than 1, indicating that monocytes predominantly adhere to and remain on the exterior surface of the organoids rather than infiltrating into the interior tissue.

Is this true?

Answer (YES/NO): NO